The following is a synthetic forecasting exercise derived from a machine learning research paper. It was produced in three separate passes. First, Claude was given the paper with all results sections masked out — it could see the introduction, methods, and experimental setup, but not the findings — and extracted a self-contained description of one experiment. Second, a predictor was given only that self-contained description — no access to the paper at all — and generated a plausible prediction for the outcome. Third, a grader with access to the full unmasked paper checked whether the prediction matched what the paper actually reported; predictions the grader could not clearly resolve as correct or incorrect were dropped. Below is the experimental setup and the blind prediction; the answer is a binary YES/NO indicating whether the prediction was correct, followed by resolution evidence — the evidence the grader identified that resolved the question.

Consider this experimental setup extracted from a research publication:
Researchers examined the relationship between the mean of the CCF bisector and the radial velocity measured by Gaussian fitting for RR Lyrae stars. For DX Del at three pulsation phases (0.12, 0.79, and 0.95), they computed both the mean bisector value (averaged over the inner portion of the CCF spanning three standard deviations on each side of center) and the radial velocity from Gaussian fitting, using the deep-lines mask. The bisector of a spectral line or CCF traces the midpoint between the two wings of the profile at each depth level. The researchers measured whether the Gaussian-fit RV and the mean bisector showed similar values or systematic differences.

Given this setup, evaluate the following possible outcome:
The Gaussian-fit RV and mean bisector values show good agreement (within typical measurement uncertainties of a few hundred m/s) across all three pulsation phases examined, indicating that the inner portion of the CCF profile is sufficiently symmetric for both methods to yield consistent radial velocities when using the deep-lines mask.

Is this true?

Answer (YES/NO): YES